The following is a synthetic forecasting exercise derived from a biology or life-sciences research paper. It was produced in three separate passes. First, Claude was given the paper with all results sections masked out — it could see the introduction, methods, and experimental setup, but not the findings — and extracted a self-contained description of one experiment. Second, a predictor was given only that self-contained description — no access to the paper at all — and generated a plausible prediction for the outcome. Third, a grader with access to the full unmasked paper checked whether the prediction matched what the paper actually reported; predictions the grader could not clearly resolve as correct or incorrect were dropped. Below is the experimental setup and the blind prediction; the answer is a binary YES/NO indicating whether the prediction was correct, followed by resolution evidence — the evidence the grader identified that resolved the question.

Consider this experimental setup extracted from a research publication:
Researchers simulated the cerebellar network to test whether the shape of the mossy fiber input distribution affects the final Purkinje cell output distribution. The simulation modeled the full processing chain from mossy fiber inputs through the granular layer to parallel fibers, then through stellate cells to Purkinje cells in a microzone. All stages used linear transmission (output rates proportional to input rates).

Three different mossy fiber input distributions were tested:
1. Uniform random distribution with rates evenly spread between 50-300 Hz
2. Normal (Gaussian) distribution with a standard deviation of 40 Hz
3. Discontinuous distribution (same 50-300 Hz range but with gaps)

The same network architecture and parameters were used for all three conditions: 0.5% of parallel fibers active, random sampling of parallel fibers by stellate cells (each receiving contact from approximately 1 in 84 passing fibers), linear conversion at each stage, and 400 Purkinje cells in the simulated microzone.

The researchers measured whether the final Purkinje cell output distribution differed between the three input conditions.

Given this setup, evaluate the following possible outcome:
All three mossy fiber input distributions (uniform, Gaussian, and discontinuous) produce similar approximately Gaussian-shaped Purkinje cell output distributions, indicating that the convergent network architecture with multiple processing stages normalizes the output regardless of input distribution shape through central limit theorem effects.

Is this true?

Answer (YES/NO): YES